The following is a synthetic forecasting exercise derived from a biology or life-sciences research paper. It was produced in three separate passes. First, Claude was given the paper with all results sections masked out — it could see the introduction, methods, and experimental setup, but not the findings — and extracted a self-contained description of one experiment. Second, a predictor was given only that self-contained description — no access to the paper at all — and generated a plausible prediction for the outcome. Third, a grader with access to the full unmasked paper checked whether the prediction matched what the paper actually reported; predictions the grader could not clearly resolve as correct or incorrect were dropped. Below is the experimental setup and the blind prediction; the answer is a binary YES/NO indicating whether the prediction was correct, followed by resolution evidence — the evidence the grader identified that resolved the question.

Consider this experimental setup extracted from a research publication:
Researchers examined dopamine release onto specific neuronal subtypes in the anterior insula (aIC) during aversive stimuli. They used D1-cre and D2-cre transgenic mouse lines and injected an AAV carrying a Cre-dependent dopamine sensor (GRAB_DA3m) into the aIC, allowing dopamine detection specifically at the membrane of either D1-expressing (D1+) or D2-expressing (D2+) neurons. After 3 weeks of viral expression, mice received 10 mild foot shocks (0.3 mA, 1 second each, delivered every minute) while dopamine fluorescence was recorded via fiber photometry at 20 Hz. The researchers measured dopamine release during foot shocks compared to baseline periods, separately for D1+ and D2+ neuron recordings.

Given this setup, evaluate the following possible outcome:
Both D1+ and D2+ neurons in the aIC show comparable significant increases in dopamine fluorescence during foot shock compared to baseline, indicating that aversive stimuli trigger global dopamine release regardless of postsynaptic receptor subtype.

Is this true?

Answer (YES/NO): NO